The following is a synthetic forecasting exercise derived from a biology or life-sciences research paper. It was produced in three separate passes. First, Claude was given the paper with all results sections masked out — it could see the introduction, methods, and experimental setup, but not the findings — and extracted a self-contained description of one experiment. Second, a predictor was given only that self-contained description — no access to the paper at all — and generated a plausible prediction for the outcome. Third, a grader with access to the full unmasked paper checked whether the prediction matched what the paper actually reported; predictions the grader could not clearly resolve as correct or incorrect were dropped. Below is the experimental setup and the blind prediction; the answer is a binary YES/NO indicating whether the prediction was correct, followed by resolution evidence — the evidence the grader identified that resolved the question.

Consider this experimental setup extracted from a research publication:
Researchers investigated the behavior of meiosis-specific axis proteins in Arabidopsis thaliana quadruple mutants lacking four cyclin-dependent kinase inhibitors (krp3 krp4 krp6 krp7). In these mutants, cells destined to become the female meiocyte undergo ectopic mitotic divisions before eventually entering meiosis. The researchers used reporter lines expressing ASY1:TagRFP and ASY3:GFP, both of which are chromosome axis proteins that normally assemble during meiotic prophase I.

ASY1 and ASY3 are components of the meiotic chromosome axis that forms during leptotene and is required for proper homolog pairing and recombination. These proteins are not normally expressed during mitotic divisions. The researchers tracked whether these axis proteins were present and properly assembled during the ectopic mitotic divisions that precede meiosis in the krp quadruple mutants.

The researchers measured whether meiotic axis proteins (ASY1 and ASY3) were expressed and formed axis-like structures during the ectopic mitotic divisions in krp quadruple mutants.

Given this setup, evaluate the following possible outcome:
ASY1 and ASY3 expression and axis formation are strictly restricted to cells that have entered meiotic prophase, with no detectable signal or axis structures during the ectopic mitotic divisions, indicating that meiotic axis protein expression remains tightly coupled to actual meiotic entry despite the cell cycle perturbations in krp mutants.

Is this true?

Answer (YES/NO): NO